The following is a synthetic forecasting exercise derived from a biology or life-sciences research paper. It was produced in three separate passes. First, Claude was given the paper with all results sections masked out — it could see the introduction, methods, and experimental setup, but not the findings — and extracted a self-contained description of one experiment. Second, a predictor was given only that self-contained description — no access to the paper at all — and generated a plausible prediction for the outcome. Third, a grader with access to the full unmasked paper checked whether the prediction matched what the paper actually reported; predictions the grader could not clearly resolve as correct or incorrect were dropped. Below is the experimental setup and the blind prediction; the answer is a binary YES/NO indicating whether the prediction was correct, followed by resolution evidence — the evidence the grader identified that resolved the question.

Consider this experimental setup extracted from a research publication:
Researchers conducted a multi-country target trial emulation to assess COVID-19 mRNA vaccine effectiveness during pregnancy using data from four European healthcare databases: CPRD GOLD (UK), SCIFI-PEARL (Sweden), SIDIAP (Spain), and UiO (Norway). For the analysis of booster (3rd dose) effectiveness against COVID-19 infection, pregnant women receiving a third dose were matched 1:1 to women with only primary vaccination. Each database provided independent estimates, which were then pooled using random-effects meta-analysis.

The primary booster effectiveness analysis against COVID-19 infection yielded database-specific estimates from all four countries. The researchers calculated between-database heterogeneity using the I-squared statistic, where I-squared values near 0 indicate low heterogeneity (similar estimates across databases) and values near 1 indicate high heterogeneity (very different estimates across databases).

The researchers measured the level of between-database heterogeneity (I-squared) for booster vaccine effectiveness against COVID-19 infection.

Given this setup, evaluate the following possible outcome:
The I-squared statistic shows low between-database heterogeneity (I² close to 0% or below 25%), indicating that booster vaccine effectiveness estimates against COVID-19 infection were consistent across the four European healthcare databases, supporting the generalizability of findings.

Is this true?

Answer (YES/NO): NO